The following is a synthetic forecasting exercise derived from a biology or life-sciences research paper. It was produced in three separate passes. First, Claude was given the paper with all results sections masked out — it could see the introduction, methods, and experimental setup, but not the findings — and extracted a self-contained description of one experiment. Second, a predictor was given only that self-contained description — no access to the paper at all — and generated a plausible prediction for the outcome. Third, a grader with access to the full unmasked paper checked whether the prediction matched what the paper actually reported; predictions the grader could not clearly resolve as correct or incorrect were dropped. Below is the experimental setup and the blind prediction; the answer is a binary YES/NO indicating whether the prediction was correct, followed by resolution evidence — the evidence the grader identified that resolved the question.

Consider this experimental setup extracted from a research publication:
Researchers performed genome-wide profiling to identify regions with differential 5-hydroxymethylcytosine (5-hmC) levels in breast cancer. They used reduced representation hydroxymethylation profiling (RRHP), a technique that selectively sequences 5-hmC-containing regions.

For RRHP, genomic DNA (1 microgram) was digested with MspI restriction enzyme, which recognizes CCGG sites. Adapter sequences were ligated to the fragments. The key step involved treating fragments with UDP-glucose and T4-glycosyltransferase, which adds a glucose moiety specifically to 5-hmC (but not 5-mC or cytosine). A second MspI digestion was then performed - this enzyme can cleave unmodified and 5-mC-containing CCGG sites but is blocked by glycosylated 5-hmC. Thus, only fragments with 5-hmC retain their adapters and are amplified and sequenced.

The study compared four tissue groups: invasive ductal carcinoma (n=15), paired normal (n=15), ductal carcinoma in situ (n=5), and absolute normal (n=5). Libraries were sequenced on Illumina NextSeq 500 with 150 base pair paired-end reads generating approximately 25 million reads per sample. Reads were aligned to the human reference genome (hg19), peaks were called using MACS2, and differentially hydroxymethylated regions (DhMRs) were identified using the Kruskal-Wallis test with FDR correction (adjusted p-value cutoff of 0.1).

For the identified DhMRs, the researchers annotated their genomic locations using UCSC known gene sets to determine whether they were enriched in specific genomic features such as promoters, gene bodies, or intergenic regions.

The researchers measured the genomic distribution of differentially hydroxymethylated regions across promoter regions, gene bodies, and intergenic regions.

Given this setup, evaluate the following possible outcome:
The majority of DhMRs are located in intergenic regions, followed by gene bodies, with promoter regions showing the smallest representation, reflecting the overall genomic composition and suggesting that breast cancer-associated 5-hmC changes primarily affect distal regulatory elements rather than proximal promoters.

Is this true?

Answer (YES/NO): YES